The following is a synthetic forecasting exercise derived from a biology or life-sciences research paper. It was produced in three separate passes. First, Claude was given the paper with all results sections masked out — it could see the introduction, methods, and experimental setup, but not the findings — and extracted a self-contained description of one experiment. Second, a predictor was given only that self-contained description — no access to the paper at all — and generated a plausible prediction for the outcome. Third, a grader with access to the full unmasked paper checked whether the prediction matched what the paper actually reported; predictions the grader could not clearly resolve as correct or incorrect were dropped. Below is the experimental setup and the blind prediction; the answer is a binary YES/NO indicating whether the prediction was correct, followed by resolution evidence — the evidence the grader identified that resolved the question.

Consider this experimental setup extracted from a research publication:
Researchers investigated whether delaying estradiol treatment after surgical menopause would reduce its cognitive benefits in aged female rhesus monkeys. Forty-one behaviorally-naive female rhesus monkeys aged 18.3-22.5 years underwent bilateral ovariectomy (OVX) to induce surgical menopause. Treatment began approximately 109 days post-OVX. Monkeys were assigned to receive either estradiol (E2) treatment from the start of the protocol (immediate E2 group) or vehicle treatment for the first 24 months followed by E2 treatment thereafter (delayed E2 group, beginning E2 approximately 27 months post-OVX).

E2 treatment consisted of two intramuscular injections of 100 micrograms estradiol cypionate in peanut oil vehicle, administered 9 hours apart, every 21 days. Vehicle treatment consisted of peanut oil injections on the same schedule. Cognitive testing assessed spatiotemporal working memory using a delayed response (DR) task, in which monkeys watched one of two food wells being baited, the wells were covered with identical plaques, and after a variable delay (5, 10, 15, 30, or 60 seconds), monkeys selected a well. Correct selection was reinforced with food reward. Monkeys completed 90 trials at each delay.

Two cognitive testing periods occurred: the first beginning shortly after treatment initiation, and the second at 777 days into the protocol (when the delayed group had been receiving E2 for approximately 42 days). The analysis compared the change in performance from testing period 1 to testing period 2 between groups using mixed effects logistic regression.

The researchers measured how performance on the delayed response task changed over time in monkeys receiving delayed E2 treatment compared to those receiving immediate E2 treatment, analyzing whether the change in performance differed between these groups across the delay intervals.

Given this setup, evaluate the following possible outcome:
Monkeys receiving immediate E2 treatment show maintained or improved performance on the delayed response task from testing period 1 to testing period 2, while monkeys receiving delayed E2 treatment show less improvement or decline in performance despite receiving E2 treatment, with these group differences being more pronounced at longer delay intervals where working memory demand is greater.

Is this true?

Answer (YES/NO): NO